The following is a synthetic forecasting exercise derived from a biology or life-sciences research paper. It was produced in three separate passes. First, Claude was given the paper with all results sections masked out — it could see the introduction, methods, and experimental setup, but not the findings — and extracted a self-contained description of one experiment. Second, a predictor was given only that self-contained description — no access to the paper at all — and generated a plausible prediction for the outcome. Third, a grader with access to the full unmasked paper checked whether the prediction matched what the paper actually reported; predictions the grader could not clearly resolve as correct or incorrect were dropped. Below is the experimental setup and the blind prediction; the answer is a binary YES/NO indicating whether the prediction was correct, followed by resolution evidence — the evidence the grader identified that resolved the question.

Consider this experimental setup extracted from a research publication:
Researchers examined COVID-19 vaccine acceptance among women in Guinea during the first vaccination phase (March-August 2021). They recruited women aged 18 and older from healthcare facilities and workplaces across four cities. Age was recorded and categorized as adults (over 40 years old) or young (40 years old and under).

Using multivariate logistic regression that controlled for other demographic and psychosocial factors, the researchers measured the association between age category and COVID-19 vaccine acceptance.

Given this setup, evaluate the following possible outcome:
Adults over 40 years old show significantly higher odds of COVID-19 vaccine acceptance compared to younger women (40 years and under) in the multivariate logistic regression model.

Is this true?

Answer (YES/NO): YES